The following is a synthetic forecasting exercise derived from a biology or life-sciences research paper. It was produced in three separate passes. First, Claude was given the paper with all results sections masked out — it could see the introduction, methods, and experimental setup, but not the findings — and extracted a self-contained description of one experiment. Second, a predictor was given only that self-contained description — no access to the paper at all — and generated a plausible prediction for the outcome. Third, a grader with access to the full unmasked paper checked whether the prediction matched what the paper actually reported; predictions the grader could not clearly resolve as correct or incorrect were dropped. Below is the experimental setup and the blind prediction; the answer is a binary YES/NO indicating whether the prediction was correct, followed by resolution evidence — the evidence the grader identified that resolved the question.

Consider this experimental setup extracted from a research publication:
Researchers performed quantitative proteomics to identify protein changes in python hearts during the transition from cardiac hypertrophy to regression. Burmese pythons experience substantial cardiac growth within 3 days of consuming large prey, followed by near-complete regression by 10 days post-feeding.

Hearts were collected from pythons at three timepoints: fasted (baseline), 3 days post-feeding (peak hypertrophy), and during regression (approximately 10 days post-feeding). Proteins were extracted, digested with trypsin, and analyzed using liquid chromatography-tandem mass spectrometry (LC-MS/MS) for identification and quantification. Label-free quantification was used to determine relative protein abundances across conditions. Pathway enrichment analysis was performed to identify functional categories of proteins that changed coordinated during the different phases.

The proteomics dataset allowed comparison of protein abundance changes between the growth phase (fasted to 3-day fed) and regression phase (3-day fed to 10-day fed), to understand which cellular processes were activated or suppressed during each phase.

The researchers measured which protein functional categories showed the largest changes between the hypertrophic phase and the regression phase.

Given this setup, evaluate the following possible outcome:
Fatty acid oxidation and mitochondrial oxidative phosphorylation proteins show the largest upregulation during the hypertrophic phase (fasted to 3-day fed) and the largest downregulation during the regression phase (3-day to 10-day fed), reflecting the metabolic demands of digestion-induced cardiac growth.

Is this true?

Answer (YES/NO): NO